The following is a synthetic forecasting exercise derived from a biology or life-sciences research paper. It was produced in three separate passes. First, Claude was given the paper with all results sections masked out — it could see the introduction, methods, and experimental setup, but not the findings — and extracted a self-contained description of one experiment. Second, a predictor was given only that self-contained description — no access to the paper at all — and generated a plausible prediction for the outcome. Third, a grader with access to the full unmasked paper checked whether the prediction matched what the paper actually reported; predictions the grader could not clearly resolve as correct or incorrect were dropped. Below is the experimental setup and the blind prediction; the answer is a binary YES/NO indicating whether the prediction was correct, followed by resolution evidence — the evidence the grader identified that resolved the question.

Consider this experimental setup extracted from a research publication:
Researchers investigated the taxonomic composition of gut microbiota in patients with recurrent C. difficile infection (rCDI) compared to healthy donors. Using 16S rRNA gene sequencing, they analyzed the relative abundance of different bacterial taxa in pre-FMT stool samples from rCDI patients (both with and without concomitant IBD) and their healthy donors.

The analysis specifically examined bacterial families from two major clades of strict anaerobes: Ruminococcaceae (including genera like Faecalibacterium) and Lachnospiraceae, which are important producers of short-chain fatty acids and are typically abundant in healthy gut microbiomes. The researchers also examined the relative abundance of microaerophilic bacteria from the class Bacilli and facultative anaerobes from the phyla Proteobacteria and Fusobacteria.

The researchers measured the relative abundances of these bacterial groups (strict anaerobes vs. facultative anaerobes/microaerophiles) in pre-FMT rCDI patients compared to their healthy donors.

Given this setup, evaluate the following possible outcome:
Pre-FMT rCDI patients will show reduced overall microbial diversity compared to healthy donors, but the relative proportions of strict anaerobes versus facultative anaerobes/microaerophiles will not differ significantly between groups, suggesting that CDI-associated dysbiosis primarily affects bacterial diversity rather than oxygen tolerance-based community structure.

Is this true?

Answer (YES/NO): NO